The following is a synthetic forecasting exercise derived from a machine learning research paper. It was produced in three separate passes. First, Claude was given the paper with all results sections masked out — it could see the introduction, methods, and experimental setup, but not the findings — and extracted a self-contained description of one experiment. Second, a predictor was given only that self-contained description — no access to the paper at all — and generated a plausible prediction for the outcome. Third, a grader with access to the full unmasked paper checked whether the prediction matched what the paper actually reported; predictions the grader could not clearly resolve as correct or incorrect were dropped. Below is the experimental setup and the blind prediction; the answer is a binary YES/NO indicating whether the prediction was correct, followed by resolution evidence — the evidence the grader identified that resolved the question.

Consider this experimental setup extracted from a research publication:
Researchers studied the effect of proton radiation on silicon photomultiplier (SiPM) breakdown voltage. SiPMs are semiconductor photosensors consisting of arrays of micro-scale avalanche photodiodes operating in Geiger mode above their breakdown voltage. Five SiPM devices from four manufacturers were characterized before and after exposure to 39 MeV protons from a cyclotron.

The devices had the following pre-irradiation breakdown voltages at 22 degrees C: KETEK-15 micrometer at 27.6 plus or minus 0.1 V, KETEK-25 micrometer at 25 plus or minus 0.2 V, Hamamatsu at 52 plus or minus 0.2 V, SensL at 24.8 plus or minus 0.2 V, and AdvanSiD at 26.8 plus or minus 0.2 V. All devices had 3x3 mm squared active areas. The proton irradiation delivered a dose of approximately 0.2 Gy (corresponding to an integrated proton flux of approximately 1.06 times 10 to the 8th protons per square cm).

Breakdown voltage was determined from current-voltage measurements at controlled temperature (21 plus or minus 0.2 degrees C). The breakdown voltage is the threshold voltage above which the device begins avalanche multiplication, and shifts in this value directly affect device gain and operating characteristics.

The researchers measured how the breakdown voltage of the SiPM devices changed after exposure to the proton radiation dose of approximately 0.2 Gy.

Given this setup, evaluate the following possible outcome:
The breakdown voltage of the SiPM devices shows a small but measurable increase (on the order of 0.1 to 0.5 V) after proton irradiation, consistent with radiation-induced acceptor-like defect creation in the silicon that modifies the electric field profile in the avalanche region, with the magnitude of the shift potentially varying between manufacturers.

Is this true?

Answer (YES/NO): NO